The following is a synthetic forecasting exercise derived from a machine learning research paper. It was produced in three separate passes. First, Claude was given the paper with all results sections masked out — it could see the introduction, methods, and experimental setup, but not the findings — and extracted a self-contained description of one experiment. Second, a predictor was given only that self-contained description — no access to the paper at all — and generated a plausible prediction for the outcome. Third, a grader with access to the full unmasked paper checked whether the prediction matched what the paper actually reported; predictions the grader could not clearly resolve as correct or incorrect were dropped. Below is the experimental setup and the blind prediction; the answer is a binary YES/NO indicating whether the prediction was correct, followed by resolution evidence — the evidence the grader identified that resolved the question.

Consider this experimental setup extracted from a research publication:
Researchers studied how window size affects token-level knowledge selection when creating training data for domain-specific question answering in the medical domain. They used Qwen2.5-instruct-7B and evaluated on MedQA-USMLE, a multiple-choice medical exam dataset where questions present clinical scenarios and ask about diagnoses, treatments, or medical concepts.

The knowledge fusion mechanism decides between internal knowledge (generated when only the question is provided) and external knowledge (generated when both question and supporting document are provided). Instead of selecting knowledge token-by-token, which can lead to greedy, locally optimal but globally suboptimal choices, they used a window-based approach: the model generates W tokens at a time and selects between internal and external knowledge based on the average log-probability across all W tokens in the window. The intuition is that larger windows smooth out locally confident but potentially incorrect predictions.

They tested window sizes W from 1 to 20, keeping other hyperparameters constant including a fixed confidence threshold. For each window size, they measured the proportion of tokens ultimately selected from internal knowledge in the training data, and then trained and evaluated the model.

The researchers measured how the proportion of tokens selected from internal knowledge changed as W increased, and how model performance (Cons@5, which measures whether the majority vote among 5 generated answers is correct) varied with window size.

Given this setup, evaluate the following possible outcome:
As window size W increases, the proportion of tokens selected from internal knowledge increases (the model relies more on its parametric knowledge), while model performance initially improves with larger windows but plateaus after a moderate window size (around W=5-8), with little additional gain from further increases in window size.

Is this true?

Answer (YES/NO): NO